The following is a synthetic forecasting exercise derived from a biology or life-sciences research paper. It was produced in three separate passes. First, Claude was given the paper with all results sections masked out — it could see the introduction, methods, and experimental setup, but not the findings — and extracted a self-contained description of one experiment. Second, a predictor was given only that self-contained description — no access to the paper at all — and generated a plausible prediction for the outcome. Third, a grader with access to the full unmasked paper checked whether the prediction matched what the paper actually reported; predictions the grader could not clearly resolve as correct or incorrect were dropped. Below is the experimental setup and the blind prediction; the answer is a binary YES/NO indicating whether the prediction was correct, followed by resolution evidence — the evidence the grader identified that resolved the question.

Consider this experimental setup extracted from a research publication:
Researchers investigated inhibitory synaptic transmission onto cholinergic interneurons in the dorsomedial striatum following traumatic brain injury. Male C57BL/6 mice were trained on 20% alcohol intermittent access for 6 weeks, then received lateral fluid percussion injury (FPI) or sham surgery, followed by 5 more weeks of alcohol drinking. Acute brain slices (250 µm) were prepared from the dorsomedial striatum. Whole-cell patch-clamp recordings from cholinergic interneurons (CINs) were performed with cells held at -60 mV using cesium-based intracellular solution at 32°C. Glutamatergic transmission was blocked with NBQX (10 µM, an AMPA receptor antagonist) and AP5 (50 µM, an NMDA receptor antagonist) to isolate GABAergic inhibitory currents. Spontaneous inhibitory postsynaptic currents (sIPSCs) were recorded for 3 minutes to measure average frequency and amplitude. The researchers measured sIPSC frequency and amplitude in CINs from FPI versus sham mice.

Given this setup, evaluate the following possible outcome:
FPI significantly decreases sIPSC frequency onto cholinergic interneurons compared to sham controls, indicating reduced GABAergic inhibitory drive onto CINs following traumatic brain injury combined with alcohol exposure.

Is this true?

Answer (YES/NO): NO